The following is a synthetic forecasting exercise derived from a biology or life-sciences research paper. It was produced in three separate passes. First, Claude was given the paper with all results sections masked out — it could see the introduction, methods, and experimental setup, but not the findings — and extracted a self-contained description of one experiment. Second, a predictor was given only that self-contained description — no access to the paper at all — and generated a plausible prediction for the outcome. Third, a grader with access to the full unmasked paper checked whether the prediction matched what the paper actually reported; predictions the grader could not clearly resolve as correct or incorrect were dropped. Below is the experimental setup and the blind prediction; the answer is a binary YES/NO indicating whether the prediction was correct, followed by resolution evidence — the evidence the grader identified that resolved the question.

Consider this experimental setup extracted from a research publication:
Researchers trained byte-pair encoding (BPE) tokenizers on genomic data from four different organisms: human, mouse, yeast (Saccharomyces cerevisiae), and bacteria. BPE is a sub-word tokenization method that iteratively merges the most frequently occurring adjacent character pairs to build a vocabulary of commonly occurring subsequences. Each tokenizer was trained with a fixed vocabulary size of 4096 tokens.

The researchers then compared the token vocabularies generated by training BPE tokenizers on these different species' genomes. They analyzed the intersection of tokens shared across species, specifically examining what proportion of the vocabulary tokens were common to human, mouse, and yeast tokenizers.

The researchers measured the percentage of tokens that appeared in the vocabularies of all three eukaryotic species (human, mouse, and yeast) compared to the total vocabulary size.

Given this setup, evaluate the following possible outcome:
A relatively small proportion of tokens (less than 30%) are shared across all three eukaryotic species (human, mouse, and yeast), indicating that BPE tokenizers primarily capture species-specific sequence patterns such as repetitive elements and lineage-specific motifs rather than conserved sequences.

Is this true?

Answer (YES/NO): YES